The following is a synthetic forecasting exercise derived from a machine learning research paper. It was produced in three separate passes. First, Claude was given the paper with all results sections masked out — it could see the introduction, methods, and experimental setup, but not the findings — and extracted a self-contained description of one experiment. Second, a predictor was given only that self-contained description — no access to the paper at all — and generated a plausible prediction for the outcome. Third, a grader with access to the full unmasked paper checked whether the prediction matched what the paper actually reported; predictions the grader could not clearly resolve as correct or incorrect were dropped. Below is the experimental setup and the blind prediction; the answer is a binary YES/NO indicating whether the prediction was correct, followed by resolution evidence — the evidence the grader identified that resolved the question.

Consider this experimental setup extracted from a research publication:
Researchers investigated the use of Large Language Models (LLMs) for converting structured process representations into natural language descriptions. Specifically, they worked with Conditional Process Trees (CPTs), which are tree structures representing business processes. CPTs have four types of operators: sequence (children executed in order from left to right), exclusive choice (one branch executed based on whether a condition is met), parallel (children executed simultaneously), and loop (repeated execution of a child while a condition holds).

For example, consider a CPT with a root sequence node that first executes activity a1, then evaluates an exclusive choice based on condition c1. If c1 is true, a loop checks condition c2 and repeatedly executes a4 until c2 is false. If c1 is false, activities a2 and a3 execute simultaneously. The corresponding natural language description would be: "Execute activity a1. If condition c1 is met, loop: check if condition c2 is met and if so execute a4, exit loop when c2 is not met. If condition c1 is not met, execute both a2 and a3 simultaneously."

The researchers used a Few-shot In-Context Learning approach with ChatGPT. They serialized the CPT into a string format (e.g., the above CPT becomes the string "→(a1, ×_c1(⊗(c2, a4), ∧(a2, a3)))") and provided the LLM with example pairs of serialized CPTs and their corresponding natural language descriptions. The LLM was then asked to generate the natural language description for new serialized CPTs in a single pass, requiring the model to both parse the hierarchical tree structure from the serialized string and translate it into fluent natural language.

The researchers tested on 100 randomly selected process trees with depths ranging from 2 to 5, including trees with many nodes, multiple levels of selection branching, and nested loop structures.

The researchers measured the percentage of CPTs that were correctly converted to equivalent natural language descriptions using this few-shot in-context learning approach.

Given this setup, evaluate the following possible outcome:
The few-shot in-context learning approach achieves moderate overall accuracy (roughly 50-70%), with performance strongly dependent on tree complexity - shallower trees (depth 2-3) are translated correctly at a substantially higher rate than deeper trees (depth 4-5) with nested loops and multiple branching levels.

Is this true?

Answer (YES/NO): NO